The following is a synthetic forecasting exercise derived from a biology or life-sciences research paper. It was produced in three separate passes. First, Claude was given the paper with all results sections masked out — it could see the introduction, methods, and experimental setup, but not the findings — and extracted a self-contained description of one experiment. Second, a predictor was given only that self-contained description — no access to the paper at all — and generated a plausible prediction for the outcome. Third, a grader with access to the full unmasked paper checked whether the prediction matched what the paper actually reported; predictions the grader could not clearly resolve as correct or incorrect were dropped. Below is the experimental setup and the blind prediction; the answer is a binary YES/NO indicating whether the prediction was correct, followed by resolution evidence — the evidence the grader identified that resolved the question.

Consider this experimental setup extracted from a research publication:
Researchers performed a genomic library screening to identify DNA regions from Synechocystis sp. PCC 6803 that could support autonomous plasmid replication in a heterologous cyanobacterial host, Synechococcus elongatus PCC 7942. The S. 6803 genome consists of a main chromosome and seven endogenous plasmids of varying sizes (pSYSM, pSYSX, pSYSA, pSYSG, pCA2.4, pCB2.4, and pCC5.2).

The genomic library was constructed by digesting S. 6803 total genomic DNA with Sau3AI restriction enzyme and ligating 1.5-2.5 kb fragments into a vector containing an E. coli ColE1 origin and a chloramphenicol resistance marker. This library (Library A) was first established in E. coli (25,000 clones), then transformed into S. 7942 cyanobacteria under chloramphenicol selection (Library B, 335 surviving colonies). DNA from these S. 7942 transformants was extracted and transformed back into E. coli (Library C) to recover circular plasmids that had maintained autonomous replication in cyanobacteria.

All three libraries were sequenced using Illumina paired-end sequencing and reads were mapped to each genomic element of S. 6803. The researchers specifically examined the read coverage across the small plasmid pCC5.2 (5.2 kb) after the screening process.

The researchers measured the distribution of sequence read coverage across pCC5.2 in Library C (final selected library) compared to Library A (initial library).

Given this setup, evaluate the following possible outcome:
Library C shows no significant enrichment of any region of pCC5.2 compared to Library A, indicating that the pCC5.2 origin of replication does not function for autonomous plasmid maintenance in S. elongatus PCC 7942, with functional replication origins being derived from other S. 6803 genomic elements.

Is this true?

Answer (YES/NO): NO